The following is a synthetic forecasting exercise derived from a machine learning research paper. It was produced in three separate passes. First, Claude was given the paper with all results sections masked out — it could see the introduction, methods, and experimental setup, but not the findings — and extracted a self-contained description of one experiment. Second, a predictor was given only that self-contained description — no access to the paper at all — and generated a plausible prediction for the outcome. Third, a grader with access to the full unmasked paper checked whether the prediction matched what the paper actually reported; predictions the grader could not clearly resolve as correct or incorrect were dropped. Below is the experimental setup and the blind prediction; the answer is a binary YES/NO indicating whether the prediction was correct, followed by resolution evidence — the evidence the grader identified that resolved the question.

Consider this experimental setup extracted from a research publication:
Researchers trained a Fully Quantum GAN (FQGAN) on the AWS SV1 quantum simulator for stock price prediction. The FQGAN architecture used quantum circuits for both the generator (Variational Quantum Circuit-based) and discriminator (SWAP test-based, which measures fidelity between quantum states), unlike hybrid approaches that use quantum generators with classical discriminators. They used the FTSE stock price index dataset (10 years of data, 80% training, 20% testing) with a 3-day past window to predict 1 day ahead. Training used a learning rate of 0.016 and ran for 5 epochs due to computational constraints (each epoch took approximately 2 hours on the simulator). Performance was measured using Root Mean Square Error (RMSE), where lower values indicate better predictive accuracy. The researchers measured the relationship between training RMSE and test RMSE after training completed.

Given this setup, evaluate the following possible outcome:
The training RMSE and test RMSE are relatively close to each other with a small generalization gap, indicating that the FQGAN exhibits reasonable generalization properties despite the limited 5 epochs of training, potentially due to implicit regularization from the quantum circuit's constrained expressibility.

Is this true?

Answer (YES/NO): NO